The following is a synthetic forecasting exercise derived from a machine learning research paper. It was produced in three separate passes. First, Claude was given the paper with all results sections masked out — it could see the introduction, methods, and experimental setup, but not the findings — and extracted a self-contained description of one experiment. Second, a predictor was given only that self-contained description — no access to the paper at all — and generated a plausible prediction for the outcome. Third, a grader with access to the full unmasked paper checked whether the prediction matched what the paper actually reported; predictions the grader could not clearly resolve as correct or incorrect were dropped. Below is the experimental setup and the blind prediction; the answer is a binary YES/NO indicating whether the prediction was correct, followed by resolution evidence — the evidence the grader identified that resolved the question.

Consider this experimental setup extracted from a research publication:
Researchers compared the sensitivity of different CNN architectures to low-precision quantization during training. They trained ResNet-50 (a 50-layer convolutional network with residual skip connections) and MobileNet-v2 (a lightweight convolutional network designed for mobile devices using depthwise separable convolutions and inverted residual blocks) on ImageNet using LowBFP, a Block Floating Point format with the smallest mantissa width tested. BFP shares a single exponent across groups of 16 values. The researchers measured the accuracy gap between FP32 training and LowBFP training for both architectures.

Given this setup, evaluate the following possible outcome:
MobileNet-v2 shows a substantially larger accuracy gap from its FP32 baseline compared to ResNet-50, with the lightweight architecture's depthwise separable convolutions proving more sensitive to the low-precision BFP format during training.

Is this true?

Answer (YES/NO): YES